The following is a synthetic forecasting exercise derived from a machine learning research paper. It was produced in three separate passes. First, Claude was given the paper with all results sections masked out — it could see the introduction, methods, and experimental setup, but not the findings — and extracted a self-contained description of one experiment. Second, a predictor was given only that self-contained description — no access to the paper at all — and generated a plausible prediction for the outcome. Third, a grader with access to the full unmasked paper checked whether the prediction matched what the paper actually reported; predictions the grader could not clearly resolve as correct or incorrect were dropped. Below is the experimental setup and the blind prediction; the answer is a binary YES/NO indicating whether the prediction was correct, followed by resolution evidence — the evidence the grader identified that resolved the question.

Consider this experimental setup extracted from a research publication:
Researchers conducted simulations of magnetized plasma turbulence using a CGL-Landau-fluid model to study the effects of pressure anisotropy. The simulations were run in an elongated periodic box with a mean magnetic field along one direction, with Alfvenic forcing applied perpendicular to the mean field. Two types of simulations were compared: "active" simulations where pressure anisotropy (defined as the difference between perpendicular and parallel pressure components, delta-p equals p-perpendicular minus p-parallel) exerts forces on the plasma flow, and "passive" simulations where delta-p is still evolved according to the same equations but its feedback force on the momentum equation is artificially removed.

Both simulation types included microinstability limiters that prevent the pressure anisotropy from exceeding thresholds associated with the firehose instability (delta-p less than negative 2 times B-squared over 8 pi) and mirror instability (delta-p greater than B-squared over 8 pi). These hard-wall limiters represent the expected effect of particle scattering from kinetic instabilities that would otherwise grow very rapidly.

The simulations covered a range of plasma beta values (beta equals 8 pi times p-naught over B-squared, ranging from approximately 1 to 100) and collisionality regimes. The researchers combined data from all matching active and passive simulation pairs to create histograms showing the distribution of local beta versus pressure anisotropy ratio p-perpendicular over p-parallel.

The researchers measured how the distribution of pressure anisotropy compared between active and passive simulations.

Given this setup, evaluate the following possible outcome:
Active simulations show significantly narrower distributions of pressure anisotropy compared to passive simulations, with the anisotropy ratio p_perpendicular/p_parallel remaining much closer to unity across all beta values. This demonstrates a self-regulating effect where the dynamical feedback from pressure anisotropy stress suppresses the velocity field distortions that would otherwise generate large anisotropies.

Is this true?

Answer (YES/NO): YES